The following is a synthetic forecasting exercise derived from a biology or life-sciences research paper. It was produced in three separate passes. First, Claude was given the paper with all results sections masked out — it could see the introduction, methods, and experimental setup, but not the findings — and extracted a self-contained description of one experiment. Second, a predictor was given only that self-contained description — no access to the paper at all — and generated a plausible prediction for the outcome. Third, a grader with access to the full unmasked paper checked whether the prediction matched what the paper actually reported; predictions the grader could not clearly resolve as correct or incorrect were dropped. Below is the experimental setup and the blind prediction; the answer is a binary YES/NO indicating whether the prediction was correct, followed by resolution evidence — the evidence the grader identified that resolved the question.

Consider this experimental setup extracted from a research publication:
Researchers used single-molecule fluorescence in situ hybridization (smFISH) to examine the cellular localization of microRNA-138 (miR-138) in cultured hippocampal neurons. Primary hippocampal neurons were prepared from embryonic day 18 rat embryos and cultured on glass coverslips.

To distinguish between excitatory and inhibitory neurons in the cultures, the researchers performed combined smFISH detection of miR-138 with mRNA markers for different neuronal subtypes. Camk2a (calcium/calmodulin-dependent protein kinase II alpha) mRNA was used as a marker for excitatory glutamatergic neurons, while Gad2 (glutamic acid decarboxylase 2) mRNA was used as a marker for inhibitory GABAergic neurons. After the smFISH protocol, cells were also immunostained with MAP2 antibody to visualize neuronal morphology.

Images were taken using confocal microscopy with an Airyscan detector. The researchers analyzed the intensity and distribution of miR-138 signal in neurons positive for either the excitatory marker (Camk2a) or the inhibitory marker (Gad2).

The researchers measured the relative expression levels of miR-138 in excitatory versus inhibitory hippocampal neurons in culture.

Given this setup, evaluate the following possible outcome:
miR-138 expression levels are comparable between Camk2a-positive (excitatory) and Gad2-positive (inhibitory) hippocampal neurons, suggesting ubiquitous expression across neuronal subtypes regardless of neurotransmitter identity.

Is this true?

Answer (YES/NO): YES